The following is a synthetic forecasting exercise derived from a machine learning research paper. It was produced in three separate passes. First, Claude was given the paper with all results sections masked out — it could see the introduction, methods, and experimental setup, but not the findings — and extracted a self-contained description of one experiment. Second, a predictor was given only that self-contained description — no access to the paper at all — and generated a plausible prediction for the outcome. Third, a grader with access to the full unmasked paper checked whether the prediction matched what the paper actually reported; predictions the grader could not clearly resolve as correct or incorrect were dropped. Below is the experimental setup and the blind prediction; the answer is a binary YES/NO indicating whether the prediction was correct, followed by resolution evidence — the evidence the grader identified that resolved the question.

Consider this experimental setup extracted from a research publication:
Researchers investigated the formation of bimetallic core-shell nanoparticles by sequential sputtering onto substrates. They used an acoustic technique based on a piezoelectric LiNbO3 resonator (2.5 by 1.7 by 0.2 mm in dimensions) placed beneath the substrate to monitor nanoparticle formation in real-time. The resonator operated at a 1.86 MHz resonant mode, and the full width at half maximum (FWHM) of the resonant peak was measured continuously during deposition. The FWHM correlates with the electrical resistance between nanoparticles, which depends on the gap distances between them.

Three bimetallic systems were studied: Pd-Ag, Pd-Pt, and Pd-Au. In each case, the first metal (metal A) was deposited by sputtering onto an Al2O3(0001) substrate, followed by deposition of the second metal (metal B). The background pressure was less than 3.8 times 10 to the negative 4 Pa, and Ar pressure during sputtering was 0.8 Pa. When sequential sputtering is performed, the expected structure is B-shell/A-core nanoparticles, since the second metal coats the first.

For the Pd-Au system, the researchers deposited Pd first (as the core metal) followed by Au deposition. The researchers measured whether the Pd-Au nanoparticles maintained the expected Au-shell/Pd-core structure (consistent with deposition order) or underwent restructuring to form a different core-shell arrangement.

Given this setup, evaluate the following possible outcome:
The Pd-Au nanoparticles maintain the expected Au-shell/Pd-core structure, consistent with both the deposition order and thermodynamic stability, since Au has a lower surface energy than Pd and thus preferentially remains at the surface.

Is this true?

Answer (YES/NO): YES